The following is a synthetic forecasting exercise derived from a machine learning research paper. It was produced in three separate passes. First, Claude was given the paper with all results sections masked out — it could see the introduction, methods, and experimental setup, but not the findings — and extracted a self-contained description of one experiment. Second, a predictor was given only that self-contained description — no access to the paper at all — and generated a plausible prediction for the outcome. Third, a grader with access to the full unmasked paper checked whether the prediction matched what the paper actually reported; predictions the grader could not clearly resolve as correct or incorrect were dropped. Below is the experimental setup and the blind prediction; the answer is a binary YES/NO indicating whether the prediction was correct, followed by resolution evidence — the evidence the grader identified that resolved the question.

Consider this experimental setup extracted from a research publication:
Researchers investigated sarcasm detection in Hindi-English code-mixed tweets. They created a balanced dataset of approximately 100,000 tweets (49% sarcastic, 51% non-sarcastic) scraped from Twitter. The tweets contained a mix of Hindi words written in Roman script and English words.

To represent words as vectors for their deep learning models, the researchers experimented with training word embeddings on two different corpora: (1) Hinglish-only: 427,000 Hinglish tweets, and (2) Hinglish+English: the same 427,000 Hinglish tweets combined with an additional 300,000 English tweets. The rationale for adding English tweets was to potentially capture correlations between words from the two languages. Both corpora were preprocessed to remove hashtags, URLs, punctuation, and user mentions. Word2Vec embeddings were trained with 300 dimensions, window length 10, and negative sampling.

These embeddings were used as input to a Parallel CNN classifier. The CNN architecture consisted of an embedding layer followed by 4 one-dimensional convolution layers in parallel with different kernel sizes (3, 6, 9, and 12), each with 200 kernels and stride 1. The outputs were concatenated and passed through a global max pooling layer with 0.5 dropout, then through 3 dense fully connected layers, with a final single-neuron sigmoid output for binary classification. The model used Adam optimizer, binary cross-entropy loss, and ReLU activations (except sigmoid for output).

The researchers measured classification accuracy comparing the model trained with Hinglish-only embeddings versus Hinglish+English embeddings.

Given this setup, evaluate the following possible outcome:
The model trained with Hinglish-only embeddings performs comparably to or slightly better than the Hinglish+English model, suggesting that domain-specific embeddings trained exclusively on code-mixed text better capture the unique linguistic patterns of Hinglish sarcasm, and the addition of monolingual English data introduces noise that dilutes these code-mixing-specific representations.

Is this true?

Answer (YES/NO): NO